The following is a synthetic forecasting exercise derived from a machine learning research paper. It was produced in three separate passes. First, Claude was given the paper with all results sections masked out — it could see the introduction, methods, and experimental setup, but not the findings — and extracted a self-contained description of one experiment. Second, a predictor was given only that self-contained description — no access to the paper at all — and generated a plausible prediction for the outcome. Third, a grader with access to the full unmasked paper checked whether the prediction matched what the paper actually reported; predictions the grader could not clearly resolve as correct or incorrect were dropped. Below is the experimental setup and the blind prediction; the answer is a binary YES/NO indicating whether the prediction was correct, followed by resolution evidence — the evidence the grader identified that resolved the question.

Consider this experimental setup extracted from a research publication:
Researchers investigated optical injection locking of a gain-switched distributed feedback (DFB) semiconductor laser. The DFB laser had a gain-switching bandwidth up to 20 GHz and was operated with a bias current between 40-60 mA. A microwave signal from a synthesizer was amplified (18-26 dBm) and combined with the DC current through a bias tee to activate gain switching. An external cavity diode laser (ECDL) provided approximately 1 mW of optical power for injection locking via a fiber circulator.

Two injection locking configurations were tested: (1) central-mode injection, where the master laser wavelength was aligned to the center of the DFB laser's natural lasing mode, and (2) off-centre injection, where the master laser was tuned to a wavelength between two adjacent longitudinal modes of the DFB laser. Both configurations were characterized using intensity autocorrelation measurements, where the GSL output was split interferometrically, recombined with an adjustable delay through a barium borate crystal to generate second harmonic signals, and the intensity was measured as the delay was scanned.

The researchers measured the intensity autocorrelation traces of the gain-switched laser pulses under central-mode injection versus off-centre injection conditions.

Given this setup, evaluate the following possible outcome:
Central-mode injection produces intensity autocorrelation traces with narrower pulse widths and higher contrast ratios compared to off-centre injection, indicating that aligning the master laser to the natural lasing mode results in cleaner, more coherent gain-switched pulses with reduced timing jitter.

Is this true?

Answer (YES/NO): NO